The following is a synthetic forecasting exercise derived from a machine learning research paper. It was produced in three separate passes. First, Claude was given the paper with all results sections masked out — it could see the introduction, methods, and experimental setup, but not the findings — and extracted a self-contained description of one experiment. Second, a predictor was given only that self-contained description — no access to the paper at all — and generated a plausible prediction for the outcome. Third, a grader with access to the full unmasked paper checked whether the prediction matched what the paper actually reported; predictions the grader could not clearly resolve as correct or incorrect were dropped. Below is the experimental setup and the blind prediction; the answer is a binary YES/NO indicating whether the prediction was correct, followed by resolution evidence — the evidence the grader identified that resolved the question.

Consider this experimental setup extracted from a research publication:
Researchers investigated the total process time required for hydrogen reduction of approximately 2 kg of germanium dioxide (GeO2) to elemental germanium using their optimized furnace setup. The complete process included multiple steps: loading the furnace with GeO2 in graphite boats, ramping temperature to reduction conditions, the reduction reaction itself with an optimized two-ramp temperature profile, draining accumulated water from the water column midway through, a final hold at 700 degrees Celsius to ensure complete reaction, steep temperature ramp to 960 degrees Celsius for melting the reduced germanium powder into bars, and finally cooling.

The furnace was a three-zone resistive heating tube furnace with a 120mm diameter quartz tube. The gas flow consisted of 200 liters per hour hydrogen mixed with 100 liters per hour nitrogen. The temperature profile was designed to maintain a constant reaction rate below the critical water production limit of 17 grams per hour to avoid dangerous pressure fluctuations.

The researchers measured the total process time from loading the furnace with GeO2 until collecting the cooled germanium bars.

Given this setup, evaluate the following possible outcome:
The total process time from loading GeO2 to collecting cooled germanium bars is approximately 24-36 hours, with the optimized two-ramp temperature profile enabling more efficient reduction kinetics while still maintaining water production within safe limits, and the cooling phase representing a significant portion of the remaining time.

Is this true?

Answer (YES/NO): NO